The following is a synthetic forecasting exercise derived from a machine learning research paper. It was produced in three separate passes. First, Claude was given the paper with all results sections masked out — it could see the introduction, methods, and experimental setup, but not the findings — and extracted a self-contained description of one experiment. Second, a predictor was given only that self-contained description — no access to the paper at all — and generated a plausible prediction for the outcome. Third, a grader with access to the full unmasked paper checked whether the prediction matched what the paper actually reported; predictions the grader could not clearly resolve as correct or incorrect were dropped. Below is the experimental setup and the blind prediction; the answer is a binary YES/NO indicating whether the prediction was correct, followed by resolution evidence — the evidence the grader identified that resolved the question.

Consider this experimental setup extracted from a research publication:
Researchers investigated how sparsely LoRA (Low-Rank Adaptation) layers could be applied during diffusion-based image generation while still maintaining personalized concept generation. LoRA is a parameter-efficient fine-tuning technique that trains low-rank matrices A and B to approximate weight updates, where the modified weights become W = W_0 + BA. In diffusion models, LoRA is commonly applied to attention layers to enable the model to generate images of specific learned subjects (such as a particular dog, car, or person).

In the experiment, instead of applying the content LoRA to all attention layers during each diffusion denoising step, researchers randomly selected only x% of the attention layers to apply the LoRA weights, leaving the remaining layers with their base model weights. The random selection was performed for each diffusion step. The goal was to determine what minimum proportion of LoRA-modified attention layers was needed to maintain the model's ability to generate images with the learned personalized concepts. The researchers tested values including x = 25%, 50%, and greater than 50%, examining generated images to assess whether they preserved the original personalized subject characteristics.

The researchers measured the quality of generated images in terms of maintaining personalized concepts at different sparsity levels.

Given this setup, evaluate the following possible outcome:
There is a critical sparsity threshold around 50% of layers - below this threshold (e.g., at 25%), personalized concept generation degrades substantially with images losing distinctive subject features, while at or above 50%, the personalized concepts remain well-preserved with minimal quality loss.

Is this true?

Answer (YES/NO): NO